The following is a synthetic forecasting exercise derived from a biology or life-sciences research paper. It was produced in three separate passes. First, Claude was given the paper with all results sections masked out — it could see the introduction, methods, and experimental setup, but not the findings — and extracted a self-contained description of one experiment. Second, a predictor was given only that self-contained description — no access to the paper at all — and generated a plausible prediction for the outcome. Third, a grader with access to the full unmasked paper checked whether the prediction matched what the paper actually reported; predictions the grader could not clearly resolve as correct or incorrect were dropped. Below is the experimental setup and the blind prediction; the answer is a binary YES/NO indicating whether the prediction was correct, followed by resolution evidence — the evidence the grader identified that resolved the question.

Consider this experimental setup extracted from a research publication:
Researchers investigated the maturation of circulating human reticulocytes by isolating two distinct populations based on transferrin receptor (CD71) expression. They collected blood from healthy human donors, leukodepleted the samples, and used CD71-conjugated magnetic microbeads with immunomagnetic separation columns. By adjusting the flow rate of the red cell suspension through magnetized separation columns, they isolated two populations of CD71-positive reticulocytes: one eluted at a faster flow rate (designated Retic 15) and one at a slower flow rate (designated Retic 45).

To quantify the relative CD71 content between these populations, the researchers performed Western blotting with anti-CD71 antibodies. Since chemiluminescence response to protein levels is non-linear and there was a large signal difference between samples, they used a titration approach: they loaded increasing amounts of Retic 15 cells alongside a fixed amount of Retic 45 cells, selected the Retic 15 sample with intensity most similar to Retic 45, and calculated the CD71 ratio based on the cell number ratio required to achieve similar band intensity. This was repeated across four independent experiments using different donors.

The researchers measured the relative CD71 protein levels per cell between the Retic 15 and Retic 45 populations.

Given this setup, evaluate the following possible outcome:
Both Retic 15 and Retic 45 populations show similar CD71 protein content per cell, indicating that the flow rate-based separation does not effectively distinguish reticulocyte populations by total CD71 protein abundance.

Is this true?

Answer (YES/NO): NO